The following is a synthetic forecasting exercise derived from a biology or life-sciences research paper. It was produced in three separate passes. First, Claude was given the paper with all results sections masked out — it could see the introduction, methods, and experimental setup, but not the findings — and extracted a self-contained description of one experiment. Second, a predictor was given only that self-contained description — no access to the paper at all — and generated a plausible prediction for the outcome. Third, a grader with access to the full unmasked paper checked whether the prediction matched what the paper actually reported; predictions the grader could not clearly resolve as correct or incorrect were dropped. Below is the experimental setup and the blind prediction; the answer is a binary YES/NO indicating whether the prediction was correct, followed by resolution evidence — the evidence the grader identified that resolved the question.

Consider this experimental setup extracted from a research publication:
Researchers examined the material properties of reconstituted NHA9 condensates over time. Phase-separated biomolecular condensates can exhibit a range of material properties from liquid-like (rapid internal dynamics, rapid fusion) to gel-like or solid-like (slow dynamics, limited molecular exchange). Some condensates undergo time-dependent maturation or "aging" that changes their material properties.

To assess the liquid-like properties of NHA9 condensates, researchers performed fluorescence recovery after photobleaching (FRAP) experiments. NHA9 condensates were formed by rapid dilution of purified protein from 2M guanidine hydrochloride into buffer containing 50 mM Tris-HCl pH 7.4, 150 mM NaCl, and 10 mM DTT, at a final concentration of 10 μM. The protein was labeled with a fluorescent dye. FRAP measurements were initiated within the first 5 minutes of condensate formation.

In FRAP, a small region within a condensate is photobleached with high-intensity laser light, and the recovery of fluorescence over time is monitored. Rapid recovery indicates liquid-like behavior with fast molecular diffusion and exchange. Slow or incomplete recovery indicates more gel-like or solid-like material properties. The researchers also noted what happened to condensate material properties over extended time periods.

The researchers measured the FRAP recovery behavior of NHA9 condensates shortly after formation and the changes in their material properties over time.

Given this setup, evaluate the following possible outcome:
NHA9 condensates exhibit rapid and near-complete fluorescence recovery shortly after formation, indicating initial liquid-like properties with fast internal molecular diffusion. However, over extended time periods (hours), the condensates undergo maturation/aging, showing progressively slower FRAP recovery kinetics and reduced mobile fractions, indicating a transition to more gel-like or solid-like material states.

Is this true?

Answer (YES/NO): YES